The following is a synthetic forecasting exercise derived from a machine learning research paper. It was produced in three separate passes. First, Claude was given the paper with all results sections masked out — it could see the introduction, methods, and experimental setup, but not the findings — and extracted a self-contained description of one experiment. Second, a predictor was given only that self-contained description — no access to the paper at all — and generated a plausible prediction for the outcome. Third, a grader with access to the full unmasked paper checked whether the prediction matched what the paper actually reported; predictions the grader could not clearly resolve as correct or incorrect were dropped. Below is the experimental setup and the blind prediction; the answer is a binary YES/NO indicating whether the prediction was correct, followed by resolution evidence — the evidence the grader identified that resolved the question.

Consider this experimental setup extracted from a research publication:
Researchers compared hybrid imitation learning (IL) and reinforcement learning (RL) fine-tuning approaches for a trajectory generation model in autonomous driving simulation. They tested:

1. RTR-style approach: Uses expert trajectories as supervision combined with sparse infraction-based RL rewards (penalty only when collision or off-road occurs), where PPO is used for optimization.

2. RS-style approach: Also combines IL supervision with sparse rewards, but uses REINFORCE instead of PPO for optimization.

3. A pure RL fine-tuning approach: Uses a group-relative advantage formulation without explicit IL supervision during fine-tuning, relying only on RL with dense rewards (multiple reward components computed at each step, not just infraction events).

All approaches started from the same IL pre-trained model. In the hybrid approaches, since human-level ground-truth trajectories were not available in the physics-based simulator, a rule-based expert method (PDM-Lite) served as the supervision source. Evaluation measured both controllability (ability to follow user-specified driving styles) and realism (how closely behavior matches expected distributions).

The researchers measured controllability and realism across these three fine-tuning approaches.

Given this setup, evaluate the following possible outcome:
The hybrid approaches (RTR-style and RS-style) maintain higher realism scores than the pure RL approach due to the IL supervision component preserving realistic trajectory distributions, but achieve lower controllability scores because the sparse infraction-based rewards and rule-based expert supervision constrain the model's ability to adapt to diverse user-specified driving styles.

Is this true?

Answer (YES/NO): NO